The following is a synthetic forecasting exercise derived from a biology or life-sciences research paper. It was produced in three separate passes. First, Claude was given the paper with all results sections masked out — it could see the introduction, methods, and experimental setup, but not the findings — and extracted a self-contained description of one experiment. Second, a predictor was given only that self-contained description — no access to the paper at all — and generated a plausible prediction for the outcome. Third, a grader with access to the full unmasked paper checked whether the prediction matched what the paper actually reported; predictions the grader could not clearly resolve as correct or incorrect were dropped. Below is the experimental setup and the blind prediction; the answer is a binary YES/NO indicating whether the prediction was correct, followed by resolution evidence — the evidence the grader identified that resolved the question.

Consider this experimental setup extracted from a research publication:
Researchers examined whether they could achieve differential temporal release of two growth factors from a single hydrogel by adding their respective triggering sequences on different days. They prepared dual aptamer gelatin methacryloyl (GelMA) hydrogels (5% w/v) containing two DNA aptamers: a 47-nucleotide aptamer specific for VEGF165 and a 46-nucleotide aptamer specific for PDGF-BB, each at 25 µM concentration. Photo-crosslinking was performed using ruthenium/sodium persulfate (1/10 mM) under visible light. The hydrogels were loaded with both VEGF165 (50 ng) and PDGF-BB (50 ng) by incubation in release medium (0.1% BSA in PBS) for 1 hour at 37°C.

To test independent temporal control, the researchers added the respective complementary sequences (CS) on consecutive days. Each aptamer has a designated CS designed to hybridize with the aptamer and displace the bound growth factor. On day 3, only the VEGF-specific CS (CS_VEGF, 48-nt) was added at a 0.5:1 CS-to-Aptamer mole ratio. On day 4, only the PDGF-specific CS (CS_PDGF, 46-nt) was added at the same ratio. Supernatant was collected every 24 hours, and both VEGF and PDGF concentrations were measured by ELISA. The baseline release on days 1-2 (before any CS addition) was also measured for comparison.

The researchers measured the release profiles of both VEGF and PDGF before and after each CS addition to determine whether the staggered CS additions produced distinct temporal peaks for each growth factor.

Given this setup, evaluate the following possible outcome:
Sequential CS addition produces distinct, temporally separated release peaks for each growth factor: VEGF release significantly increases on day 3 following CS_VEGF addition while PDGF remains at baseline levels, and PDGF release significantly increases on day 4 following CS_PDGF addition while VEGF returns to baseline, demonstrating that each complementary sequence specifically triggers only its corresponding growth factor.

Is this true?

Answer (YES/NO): NO